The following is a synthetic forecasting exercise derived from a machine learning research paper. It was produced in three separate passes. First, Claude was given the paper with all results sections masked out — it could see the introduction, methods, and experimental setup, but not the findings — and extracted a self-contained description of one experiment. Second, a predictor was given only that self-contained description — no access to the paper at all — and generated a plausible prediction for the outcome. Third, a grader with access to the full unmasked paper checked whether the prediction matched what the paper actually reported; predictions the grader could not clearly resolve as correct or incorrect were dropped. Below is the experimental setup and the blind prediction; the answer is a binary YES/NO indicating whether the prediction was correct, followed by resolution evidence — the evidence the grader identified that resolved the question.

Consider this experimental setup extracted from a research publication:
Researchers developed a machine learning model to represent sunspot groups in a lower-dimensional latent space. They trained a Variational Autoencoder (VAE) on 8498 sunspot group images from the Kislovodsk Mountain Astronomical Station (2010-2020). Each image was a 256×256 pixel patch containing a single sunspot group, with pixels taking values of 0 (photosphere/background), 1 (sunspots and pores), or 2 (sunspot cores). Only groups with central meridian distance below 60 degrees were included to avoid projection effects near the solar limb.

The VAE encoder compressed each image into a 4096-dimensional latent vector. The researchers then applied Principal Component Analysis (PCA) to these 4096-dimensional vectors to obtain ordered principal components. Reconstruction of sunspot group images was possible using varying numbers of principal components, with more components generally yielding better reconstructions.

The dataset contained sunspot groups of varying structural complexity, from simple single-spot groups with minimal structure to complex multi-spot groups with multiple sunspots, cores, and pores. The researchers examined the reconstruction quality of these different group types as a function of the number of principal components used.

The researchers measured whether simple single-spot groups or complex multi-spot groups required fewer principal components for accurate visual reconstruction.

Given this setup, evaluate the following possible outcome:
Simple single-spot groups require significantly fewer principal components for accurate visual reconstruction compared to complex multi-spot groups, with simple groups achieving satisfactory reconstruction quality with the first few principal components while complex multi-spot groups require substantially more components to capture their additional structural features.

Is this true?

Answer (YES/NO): YES